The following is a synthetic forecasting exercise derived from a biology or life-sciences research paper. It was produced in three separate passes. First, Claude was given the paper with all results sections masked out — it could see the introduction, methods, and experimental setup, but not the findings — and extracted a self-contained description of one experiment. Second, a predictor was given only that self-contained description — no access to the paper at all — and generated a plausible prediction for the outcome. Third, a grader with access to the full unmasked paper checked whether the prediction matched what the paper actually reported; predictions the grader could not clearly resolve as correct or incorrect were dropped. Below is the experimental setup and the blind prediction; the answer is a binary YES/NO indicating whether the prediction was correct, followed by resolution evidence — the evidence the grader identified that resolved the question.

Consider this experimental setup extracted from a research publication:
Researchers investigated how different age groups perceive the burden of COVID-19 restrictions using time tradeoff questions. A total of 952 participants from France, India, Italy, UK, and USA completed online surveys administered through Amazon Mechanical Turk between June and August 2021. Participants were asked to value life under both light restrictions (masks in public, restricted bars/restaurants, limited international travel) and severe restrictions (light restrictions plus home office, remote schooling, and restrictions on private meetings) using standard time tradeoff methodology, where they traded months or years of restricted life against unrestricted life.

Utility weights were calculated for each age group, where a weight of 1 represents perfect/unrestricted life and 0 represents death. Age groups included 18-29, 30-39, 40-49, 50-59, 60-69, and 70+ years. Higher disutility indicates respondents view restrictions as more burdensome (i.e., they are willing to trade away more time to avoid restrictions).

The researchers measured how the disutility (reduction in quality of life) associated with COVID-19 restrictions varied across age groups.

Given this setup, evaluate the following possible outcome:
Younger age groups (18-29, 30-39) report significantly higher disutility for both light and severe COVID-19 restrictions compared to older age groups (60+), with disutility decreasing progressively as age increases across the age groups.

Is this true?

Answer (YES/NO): NO